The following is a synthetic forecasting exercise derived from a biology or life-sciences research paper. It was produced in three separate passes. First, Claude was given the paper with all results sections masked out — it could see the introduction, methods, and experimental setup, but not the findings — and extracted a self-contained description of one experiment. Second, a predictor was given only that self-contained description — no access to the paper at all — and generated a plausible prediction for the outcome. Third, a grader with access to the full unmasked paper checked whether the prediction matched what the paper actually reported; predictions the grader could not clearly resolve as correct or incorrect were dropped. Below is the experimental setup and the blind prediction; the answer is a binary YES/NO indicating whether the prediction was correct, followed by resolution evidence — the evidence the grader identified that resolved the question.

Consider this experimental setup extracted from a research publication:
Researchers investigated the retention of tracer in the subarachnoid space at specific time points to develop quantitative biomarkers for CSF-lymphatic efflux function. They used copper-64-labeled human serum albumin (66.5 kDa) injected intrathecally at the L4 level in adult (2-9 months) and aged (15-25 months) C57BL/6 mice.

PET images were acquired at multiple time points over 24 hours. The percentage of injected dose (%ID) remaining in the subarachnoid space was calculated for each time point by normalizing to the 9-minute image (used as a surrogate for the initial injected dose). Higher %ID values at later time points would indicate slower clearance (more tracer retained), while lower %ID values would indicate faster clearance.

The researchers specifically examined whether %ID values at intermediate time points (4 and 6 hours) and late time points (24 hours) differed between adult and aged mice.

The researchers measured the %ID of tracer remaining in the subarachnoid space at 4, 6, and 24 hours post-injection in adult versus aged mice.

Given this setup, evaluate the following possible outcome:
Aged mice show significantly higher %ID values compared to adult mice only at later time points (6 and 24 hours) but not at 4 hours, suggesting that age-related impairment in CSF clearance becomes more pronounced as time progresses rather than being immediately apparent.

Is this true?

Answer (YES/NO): NO